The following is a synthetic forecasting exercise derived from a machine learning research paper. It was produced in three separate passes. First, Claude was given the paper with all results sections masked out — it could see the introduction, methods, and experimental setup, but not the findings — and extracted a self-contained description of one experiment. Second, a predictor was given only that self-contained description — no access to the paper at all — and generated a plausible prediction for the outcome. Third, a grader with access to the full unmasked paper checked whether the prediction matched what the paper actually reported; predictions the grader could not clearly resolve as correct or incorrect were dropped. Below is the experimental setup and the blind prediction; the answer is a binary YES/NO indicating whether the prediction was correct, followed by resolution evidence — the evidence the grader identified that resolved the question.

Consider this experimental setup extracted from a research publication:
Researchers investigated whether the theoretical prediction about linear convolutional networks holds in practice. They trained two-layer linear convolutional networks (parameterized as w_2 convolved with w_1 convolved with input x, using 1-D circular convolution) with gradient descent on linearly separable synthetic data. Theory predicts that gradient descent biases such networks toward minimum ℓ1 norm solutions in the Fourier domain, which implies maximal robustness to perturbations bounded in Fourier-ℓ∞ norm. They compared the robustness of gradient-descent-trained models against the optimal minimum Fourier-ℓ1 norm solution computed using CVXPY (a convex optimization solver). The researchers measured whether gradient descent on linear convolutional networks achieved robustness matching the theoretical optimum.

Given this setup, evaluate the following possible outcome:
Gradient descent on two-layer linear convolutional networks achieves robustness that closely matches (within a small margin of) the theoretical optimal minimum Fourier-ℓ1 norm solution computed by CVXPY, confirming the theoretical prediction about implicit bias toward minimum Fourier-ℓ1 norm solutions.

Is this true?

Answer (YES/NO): YES